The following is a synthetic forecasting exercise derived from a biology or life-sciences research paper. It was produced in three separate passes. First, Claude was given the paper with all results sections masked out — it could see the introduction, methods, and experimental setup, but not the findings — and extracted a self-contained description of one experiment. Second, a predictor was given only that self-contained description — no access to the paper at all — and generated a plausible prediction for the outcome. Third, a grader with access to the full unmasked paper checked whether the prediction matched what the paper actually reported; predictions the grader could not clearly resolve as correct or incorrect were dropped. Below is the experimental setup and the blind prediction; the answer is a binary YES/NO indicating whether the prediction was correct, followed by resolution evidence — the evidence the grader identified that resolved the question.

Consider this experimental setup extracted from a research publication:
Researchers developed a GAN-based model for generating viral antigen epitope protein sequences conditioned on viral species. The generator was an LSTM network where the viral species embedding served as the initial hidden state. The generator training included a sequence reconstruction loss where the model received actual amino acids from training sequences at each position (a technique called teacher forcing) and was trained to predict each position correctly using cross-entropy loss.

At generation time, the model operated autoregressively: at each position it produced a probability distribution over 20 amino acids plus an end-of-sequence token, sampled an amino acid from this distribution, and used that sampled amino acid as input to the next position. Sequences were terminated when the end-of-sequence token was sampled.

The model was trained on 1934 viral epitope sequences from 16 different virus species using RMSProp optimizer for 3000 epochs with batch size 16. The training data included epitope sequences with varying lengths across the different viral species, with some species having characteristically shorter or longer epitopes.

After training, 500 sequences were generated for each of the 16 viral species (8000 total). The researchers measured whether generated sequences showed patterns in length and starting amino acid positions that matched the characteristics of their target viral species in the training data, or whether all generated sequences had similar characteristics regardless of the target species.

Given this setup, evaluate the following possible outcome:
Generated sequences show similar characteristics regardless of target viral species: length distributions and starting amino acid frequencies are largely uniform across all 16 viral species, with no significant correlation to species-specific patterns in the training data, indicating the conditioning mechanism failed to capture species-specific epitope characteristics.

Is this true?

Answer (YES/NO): NO